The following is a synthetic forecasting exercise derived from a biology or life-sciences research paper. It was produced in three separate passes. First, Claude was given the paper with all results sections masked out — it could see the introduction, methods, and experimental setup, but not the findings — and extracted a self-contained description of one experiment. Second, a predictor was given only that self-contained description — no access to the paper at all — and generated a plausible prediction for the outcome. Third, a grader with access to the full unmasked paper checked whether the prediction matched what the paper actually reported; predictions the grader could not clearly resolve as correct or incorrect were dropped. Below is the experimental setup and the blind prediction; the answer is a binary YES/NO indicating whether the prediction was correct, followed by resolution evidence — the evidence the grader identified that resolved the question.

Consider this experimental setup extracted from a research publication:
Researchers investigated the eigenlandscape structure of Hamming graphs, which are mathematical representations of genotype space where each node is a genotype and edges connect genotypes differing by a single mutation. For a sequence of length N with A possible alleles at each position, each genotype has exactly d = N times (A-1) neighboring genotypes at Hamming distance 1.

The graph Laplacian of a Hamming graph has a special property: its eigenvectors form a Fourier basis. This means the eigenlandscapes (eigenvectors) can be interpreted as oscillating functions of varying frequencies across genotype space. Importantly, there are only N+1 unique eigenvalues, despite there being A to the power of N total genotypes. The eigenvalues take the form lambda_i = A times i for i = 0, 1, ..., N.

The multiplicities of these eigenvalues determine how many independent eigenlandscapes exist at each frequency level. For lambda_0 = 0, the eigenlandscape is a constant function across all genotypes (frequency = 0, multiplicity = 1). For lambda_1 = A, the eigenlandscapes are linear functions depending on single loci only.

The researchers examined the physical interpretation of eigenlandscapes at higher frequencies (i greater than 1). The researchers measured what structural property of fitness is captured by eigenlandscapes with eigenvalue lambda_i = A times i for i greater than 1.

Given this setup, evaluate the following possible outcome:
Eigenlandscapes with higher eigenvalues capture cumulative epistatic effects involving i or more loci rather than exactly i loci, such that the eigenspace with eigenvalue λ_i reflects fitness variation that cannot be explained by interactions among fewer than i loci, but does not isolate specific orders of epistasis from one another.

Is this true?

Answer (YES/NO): NO